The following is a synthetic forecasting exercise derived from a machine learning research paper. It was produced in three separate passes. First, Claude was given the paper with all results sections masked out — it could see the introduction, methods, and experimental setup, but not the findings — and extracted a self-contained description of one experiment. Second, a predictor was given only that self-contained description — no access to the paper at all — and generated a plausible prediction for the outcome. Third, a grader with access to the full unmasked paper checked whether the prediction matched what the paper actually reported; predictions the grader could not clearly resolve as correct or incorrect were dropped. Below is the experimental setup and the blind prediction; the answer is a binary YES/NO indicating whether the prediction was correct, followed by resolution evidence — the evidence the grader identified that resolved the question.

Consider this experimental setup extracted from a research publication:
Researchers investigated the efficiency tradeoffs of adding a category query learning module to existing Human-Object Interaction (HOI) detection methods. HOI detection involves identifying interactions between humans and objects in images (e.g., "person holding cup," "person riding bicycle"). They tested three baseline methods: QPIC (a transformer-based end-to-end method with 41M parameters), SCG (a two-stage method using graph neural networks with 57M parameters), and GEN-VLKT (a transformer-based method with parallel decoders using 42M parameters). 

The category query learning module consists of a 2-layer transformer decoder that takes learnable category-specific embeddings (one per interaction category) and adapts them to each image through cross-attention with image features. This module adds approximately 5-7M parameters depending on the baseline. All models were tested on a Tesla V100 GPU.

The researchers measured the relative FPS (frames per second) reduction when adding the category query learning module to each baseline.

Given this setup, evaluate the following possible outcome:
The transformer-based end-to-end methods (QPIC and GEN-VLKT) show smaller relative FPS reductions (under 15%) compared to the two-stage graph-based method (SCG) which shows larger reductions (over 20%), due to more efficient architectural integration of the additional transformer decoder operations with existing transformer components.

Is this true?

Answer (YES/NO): NO